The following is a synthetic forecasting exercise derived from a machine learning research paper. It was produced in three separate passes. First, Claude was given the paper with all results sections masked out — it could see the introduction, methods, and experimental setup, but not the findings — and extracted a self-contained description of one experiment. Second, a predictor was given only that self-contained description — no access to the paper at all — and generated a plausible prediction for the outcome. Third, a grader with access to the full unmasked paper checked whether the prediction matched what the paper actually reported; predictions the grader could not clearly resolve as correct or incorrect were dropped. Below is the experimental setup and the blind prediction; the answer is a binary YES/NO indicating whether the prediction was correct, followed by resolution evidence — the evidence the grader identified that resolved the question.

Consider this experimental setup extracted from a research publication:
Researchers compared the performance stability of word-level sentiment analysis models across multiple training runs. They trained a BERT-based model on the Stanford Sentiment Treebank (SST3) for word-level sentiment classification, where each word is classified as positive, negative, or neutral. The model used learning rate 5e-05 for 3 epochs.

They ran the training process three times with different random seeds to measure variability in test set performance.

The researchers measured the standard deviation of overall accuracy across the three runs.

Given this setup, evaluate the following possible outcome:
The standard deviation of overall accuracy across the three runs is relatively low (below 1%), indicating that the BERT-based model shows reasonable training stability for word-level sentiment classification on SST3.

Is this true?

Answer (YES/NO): YES